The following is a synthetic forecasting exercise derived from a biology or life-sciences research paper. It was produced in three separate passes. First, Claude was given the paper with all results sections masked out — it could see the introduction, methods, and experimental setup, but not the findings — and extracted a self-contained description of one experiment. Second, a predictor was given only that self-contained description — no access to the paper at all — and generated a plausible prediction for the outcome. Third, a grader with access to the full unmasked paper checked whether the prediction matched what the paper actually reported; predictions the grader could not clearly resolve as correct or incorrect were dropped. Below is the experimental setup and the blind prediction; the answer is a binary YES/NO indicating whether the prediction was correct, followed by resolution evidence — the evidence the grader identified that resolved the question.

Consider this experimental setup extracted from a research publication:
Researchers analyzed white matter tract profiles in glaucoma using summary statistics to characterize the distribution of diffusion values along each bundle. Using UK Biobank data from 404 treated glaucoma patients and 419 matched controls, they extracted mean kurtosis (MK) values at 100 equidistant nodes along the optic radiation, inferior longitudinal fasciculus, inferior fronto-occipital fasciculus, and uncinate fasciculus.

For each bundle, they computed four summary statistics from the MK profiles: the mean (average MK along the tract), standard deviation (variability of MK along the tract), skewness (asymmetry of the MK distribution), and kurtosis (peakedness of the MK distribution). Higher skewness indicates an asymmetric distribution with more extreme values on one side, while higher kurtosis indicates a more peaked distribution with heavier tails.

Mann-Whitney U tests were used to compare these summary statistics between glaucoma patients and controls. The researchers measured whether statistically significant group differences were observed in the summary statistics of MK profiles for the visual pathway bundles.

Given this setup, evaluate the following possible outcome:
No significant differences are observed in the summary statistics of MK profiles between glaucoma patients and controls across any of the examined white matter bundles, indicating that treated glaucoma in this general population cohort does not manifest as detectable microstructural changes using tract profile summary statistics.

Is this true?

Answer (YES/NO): NO